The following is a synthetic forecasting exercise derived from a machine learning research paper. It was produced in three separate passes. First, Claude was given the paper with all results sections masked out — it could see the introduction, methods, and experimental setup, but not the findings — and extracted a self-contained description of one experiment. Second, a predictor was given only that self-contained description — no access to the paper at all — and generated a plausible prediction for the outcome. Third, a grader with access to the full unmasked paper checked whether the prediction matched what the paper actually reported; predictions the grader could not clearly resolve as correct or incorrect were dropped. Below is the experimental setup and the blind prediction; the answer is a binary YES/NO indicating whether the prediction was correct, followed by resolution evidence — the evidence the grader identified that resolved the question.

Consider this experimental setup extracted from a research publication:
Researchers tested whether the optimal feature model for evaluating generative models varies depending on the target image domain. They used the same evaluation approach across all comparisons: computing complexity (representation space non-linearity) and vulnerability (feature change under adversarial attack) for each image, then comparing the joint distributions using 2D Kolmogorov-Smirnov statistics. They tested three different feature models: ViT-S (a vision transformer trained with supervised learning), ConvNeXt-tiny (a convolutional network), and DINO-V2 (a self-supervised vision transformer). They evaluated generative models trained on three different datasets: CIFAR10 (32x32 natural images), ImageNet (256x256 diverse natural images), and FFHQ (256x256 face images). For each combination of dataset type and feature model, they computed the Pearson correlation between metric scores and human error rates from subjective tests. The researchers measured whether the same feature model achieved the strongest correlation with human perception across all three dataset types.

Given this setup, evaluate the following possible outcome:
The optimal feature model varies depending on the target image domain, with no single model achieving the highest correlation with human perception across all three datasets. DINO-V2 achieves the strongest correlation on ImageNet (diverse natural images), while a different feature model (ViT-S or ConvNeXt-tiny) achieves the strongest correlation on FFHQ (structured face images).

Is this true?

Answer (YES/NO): NO